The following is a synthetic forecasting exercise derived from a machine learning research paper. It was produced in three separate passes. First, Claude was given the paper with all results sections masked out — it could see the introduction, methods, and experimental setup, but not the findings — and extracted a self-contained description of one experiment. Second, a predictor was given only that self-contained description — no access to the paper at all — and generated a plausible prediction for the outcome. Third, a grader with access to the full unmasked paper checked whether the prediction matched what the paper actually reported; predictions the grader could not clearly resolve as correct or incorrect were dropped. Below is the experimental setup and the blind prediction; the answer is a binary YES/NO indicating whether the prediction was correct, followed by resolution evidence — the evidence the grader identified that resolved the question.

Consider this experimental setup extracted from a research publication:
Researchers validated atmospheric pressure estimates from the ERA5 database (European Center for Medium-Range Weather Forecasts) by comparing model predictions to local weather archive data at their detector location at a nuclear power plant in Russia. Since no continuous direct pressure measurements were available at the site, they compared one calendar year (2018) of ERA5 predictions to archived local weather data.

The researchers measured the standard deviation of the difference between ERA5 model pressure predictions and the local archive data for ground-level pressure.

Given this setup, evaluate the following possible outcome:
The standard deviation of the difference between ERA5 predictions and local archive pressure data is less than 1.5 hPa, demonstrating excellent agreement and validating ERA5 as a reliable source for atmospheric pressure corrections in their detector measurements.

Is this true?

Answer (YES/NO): YES